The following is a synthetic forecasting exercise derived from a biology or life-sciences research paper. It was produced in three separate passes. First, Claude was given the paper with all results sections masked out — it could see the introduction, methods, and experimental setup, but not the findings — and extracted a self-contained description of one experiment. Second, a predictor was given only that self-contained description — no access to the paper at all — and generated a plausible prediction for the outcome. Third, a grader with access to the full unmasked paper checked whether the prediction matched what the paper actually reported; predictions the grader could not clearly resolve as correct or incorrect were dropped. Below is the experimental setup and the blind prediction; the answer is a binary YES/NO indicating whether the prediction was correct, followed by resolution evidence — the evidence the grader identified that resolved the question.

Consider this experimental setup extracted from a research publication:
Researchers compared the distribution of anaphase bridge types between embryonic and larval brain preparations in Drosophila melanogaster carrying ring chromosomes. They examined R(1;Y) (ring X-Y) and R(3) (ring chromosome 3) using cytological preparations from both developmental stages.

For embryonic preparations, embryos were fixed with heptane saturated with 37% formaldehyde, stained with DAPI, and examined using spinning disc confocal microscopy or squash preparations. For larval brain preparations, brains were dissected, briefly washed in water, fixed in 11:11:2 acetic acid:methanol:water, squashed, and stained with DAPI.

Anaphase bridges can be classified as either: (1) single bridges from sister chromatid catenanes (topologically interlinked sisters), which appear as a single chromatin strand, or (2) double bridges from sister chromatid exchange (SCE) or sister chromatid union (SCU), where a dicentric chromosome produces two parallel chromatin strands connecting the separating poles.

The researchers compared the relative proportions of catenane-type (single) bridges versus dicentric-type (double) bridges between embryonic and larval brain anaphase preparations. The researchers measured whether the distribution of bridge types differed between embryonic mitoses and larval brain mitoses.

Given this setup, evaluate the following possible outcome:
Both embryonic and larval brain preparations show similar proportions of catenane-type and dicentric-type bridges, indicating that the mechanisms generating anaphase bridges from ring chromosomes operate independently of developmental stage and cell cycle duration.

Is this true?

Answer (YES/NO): NO